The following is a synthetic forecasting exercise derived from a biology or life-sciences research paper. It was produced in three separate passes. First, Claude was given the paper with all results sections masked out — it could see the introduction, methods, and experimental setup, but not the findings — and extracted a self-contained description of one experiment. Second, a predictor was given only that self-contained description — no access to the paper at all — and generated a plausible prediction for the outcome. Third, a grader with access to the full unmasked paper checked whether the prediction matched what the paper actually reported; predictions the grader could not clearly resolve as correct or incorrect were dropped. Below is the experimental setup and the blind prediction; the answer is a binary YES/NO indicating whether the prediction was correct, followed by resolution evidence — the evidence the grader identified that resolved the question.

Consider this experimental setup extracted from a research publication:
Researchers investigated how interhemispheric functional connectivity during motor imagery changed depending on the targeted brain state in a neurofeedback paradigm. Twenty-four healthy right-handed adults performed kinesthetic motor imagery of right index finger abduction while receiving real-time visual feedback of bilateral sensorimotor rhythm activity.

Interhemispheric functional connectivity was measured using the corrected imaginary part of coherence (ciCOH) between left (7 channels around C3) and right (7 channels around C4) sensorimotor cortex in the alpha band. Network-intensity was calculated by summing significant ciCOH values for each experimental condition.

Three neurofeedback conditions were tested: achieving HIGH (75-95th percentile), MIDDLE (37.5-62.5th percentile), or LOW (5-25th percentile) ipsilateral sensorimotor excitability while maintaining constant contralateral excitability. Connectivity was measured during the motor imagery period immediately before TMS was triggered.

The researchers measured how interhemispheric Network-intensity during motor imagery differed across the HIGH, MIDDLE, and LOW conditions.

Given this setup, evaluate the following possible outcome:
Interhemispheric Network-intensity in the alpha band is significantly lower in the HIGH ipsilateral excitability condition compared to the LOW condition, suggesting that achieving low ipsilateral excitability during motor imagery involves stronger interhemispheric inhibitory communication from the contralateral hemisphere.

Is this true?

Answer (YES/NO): NO